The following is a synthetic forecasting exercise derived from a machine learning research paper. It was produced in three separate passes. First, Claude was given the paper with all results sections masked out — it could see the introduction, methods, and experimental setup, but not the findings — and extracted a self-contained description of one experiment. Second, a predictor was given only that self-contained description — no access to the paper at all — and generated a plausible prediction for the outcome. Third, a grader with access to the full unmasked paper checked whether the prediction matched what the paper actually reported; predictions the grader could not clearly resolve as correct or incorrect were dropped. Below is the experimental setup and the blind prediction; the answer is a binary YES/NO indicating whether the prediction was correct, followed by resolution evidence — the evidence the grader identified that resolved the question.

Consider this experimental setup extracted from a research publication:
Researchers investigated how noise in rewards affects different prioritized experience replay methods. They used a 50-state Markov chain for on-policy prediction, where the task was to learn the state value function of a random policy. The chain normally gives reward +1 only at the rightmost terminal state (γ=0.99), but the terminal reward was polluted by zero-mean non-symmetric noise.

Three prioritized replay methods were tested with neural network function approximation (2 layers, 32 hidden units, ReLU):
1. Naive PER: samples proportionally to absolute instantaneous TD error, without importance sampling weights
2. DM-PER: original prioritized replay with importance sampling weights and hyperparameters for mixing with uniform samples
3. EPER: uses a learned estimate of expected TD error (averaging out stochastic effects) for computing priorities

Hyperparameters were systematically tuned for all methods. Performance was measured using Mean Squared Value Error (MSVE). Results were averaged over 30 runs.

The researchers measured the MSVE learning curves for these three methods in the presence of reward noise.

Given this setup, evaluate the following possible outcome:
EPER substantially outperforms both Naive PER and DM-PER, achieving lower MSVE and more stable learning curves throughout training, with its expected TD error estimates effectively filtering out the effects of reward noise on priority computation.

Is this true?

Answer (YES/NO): NO